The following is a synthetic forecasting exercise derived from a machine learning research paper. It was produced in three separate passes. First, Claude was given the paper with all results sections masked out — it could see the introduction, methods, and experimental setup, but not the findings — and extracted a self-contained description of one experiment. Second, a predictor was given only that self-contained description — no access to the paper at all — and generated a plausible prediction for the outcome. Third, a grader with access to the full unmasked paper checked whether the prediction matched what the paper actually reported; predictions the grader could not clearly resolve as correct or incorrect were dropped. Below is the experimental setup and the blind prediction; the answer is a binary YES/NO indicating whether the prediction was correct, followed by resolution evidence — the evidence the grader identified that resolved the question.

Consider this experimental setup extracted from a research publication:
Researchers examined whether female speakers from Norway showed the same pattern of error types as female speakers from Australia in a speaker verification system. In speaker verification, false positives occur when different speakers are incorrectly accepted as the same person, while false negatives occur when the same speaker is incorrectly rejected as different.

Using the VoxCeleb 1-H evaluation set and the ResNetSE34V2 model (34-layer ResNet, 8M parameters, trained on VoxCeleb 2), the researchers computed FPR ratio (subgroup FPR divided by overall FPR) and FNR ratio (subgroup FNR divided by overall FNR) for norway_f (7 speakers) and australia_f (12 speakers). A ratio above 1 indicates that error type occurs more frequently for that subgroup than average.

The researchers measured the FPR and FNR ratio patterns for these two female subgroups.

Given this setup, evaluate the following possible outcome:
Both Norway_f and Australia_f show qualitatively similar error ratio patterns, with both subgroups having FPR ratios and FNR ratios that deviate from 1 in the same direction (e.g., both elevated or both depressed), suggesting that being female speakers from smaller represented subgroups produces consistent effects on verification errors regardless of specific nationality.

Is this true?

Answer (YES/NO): NO